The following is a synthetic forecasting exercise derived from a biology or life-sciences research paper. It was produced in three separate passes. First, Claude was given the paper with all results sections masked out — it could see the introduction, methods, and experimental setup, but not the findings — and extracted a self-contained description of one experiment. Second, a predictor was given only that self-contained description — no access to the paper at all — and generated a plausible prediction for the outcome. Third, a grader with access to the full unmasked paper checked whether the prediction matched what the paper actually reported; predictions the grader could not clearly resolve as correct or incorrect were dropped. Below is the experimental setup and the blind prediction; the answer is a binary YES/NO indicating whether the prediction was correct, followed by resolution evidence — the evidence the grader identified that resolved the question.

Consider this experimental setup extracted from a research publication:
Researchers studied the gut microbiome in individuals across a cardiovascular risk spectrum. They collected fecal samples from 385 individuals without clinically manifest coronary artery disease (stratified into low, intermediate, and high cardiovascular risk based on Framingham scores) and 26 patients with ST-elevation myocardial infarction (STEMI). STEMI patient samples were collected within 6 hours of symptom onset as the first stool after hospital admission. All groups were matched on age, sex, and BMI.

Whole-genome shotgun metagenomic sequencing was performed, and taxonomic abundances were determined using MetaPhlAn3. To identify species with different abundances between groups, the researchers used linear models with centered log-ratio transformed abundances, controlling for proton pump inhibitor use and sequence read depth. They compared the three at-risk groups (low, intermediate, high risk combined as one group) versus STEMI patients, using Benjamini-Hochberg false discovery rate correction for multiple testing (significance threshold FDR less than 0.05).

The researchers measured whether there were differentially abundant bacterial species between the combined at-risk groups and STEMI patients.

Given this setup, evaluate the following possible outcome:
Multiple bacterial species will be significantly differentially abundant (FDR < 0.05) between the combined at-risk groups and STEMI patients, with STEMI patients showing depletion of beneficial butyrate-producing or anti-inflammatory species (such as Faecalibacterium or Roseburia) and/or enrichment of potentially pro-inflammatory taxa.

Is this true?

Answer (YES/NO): NO